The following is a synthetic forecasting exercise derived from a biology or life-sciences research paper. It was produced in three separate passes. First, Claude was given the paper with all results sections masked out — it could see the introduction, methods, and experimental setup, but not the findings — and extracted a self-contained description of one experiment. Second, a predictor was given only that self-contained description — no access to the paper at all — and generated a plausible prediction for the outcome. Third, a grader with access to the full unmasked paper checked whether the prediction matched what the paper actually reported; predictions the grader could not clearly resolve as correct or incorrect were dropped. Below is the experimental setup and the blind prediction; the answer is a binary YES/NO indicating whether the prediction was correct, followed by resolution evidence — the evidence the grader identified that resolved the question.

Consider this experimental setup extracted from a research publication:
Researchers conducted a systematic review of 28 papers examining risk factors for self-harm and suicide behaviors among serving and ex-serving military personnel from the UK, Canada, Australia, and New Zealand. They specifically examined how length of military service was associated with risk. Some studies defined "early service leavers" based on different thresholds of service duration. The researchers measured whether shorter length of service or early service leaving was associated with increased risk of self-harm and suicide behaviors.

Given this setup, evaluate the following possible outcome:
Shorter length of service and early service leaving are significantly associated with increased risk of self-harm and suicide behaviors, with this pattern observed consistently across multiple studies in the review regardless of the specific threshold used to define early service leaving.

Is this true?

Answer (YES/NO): YES